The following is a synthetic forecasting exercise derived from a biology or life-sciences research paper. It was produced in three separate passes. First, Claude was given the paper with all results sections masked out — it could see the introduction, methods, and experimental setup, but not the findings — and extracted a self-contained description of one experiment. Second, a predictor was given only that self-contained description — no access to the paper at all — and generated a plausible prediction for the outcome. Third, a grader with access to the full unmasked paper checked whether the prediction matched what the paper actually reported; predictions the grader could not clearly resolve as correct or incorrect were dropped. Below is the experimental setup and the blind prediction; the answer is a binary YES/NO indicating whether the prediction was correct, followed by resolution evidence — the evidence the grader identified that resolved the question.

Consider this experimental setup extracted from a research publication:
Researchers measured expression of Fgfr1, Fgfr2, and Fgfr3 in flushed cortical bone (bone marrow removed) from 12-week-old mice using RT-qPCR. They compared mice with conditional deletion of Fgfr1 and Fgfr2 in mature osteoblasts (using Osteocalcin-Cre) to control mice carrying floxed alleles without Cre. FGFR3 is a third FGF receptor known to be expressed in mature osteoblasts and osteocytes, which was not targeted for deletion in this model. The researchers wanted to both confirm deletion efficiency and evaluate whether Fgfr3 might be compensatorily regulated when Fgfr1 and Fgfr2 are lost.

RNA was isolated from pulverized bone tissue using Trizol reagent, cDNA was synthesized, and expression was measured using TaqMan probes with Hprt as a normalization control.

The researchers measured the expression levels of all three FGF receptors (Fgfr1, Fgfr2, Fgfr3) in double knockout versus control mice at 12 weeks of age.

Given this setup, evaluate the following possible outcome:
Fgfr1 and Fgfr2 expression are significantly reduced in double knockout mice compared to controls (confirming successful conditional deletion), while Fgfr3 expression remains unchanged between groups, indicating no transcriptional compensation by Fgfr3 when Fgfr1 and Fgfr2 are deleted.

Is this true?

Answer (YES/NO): NO